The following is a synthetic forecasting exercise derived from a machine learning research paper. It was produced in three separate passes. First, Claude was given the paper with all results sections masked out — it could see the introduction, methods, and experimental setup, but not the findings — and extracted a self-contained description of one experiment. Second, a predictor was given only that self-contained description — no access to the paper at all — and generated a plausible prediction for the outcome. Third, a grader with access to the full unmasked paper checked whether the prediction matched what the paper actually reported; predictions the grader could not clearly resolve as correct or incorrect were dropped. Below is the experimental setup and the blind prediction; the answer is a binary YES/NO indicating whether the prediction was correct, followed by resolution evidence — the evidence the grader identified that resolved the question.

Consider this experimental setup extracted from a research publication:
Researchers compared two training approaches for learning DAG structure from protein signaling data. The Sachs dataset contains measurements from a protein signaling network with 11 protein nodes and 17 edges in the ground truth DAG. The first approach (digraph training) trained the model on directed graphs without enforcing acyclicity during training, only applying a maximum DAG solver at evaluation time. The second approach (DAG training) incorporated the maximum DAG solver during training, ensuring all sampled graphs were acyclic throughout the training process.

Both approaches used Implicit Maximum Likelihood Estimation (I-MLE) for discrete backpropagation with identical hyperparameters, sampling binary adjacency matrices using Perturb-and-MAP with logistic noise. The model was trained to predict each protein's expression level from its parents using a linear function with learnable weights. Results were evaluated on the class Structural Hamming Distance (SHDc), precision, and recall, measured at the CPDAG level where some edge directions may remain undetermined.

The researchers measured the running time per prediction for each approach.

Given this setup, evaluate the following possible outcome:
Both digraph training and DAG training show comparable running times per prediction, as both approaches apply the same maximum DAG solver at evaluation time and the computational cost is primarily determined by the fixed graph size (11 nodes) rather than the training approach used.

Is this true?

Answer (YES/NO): NO